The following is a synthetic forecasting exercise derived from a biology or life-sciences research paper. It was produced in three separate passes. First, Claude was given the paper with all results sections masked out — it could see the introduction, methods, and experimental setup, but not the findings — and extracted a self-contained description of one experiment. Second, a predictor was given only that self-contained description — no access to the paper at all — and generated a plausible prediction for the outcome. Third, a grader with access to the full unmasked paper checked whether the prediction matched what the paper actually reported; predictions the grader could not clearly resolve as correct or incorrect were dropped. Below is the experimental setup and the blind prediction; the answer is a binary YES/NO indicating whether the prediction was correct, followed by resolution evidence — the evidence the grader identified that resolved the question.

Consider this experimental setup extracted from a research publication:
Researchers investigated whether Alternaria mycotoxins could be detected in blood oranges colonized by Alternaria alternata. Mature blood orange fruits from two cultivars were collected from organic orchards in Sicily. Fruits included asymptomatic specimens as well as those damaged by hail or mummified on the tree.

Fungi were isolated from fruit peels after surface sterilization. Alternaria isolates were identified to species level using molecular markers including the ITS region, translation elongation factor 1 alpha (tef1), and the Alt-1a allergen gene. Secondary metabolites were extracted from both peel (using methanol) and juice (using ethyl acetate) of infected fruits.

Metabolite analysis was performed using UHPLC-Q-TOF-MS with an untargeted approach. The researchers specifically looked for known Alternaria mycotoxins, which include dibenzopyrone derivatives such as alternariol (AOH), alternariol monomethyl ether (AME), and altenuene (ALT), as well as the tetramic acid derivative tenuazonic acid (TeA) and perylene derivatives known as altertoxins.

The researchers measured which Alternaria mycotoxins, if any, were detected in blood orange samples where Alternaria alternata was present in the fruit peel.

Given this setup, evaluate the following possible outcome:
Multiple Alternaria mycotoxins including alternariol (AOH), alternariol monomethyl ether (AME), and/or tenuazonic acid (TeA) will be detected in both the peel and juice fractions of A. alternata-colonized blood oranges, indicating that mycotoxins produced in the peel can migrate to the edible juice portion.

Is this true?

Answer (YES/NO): NO